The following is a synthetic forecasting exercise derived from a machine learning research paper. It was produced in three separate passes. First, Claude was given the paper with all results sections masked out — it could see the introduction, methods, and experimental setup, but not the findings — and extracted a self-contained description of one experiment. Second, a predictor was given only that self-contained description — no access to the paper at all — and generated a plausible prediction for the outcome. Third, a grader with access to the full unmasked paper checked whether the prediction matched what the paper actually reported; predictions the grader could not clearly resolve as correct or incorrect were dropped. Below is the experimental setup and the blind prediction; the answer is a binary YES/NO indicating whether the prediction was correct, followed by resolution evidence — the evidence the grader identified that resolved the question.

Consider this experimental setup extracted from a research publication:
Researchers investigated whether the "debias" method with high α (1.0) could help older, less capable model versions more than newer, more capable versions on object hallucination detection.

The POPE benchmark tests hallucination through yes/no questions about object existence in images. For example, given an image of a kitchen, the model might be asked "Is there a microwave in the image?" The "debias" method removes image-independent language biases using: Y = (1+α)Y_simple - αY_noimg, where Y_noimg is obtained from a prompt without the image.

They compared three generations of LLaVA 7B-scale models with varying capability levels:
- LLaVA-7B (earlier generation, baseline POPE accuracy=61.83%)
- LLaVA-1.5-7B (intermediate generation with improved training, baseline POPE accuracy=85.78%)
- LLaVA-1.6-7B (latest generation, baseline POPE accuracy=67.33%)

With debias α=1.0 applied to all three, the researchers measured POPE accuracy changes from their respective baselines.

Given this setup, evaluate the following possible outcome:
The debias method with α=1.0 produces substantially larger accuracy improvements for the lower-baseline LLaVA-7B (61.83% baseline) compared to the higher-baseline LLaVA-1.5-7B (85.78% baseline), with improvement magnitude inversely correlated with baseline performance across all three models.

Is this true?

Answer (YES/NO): NO